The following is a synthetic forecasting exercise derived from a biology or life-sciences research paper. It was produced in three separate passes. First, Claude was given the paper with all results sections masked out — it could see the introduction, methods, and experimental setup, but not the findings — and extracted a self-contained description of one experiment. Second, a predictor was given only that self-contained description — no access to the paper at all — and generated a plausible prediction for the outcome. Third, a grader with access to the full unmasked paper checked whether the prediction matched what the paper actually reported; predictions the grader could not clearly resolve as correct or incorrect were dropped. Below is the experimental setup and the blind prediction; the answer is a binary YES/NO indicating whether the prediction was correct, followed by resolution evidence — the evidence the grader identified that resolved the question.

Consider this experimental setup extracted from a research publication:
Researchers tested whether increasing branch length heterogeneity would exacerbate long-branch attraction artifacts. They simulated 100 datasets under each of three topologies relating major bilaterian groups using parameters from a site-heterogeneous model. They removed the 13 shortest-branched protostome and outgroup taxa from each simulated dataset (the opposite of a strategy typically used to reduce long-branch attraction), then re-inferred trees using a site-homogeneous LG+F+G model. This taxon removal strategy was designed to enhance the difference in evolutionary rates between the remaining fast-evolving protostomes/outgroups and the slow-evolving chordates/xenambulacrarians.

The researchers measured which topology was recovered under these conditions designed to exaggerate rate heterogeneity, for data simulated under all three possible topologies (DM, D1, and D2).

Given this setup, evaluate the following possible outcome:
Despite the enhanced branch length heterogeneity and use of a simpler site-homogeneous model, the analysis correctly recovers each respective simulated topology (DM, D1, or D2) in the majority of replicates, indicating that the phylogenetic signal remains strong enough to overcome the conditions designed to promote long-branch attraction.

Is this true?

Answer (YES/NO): NO